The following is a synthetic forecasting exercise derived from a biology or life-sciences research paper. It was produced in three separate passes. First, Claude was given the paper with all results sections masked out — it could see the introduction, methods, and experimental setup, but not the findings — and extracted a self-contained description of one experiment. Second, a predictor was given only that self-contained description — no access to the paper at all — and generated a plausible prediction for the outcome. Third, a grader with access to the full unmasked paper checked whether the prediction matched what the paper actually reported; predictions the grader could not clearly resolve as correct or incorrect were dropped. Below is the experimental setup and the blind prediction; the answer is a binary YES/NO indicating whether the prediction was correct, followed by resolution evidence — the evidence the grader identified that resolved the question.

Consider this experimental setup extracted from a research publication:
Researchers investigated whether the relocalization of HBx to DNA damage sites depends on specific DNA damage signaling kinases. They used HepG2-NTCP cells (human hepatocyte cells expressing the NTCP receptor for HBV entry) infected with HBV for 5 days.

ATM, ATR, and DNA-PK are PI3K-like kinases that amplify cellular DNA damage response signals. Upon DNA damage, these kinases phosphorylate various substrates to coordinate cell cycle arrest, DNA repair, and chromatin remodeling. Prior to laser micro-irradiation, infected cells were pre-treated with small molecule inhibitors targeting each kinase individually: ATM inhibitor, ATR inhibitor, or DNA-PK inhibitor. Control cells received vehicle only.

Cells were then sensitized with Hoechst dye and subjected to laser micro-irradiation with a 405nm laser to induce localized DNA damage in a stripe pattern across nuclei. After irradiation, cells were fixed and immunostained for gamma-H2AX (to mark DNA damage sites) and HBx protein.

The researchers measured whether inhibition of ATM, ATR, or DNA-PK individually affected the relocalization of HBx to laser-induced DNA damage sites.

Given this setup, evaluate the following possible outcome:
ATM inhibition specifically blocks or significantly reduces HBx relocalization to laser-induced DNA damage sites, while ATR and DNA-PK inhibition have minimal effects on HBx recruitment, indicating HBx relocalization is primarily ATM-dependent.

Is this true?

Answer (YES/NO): NO